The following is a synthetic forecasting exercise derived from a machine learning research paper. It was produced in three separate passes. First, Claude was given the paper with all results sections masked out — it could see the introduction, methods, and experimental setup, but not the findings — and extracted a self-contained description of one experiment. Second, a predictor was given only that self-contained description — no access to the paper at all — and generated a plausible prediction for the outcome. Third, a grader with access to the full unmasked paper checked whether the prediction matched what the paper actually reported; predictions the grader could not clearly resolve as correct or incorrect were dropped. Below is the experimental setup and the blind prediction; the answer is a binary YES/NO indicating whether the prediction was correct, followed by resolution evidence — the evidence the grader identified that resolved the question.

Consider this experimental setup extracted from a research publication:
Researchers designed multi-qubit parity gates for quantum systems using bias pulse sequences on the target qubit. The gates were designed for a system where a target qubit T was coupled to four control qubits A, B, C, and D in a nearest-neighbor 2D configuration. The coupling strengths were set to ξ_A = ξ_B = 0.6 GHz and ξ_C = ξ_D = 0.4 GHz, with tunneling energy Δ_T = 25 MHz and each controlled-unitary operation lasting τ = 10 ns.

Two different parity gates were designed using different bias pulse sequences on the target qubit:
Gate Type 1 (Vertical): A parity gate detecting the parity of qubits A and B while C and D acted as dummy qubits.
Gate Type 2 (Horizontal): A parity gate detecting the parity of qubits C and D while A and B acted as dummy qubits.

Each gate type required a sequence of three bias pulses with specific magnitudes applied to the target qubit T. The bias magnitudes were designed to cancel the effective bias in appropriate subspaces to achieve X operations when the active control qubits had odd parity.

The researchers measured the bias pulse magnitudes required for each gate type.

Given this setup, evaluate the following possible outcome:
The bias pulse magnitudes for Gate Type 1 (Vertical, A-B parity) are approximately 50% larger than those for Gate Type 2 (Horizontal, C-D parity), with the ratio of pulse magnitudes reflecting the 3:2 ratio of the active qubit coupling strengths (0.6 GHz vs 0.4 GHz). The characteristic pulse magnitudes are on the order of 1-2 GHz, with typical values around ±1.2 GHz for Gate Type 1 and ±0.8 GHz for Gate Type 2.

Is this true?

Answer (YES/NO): NO